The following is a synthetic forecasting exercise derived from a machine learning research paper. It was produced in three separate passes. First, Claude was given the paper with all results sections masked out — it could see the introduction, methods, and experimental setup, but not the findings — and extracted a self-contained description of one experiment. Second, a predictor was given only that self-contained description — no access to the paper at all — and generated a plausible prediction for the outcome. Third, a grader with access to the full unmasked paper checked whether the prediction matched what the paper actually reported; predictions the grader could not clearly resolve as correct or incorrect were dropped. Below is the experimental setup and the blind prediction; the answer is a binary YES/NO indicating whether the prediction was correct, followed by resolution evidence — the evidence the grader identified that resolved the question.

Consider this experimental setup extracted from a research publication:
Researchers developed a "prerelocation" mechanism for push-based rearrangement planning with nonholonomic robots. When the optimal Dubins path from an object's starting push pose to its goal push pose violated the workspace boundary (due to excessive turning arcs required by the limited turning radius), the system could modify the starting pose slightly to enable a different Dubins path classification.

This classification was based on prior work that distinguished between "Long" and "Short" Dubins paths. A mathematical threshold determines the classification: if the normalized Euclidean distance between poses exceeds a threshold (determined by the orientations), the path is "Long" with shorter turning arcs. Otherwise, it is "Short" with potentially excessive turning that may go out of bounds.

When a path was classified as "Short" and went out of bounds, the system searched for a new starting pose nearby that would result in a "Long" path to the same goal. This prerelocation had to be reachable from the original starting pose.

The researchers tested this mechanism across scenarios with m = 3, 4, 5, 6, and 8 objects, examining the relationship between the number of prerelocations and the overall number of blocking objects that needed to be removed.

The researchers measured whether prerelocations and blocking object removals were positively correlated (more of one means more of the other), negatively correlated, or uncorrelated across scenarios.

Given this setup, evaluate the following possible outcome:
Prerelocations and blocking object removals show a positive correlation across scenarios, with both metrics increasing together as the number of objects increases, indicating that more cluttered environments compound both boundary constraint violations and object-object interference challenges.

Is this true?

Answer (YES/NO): NO